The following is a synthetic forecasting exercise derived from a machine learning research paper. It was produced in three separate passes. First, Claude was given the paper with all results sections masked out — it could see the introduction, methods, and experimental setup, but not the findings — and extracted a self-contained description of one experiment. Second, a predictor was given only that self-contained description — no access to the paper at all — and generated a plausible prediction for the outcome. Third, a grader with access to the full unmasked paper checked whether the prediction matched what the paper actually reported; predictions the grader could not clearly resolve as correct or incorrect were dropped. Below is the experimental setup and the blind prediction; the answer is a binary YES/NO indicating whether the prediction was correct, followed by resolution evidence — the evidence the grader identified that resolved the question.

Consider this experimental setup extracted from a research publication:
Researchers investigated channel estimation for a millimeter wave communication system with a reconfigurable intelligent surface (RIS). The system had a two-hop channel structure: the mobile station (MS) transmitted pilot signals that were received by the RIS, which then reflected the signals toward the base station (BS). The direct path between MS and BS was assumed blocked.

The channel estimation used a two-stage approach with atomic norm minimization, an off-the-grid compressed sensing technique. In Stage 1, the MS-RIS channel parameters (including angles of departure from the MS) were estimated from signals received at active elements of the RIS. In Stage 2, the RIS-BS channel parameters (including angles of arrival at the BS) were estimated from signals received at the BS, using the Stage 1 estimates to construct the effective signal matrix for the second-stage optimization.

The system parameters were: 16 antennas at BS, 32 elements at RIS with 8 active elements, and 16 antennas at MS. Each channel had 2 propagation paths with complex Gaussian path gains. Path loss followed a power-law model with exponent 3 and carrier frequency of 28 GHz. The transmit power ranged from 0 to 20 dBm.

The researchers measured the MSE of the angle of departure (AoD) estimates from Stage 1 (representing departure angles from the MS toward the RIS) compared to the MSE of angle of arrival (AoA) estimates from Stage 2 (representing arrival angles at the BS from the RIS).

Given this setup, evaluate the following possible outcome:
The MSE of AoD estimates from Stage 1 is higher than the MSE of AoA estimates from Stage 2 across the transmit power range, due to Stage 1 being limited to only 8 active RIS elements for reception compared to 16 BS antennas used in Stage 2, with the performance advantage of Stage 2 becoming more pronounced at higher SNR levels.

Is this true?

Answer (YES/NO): NO